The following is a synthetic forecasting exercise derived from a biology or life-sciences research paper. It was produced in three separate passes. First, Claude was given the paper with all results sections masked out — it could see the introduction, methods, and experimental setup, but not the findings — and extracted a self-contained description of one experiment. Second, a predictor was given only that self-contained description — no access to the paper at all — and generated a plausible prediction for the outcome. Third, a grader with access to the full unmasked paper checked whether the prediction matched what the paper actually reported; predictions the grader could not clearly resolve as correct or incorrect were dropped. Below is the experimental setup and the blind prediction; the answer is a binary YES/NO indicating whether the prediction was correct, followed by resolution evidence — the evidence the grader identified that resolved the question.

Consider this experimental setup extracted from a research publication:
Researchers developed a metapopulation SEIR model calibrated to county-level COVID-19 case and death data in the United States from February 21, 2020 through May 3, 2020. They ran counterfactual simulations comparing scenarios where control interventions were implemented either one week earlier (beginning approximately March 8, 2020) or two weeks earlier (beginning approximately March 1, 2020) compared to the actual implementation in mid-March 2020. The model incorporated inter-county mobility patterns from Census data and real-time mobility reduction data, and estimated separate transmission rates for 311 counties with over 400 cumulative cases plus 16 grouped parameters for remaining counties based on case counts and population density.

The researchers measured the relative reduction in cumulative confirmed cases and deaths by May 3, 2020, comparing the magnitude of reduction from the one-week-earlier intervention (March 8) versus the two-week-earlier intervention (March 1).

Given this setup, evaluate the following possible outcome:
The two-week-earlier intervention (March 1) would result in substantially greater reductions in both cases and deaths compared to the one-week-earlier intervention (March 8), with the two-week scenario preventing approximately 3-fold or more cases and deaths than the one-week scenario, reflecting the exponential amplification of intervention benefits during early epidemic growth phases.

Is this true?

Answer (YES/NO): NO